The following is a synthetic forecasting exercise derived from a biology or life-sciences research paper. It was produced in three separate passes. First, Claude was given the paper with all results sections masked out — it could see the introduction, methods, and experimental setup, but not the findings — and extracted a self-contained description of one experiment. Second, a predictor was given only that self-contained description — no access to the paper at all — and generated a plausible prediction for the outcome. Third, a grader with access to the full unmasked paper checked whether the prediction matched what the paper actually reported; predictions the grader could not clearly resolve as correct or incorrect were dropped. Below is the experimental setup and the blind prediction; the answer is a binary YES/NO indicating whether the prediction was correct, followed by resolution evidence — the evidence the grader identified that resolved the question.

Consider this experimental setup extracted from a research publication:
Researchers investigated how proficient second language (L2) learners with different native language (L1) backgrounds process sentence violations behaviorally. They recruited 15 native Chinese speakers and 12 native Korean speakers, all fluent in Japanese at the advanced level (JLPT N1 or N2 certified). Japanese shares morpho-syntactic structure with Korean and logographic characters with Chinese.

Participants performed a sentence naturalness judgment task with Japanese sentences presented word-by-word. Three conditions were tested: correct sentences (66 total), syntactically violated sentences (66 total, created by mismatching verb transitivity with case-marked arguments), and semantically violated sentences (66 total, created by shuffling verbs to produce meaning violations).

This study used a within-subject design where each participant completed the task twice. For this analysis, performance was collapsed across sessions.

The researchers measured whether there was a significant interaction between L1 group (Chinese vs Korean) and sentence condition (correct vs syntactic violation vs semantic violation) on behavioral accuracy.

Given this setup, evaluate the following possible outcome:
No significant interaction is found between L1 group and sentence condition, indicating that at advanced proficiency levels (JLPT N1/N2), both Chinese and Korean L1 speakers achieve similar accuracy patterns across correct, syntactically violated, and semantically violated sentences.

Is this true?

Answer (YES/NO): NO